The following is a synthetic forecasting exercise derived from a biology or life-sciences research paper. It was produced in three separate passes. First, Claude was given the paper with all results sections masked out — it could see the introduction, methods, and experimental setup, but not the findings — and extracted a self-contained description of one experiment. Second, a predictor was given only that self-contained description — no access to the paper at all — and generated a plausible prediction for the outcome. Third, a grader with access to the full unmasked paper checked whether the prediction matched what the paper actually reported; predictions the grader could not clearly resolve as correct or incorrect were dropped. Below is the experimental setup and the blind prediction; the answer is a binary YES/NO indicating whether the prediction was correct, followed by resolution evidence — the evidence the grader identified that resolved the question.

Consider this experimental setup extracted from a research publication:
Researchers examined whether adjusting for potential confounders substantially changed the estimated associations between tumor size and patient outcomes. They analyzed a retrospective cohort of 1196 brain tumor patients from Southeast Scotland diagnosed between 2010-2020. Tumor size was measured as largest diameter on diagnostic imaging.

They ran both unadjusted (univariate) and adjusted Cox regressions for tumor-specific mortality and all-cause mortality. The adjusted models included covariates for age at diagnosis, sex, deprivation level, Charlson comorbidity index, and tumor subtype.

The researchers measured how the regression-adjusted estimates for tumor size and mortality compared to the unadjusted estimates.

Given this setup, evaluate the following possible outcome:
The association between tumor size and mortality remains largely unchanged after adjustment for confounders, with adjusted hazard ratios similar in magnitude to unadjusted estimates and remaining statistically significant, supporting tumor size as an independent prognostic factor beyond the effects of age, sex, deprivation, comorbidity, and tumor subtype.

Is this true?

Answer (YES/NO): YES